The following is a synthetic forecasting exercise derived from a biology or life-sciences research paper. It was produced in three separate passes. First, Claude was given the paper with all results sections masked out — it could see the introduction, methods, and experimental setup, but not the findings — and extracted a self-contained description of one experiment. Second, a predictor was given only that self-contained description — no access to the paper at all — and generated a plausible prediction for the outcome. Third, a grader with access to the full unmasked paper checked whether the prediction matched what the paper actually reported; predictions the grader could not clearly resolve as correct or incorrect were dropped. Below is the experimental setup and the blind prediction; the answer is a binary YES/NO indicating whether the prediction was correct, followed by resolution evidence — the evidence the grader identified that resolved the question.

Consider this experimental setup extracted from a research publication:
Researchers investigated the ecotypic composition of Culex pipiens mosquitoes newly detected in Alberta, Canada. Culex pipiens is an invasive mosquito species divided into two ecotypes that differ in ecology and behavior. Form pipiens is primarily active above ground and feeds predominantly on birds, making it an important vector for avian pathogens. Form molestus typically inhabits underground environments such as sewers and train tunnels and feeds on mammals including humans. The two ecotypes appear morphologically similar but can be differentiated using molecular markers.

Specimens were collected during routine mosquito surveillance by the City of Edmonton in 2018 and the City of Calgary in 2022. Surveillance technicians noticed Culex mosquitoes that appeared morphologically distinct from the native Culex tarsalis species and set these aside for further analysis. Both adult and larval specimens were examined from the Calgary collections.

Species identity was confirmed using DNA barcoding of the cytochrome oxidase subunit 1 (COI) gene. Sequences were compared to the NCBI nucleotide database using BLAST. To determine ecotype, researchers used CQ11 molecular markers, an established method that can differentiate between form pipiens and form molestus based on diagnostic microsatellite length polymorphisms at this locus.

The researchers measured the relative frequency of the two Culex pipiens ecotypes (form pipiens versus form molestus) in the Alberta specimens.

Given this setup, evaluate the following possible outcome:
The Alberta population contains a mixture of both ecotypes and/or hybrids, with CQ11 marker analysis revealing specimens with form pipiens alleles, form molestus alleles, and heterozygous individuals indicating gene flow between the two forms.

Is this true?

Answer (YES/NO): YES